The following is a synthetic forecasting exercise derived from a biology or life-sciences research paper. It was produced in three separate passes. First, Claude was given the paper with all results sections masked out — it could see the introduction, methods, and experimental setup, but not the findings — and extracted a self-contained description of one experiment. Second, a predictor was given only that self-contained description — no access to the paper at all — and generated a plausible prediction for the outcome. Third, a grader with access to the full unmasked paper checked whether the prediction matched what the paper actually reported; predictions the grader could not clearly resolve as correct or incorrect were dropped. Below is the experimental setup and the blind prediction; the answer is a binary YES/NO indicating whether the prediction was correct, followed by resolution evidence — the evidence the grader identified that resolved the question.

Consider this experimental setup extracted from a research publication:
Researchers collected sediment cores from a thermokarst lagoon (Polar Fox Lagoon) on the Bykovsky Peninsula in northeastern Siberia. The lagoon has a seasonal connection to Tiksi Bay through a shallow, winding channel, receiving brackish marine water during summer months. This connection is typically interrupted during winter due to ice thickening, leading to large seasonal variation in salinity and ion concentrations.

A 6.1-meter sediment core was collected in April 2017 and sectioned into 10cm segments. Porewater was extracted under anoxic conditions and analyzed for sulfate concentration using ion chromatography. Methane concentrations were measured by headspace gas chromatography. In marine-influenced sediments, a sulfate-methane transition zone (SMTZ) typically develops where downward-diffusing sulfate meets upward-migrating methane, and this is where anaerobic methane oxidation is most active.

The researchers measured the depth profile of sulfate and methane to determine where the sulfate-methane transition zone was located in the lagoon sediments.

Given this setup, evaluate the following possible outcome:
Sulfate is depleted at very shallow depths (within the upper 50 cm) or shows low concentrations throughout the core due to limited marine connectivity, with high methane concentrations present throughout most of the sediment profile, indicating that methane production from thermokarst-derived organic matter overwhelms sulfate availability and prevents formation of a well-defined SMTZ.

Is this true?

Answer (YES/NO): NO